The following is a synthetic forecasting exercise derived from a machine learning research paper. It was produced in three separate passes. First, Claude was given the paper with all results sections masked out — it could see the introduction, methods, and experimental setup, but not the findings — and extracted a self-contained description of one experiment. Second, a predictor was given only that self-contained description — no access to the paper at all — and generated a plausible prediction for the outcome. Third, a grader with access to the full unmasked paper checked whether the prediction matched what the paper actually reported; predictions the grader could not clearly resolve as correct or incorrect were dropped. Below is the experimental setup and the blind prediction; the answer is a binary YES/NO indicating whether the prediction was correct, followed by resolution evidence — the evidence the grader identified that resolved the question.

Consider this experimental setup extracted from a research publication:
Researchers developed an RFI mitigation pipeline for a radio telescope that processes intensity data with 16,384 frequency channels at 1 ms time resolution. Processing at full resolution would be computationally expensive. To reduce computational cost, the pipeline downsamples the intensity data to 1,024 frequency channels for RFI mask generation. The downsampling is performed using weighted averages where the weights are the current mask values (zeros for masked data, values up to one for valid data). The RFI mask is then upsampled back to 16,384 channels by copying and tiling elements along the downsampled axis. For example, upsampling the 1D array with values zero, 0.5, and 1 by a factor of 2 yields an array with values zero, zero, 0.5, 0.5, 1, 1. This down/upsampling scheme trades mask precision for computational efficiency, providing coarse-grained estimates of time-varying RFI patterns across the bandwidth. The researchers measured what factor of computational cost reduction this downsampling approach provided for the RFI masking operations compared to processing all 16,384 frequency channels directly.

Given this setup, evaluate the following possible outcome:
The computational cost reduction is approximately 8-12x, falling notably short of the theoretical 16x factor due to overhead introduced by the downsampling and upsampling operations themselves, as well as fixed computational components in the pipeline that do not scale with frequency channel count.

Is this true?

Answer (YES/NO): NO